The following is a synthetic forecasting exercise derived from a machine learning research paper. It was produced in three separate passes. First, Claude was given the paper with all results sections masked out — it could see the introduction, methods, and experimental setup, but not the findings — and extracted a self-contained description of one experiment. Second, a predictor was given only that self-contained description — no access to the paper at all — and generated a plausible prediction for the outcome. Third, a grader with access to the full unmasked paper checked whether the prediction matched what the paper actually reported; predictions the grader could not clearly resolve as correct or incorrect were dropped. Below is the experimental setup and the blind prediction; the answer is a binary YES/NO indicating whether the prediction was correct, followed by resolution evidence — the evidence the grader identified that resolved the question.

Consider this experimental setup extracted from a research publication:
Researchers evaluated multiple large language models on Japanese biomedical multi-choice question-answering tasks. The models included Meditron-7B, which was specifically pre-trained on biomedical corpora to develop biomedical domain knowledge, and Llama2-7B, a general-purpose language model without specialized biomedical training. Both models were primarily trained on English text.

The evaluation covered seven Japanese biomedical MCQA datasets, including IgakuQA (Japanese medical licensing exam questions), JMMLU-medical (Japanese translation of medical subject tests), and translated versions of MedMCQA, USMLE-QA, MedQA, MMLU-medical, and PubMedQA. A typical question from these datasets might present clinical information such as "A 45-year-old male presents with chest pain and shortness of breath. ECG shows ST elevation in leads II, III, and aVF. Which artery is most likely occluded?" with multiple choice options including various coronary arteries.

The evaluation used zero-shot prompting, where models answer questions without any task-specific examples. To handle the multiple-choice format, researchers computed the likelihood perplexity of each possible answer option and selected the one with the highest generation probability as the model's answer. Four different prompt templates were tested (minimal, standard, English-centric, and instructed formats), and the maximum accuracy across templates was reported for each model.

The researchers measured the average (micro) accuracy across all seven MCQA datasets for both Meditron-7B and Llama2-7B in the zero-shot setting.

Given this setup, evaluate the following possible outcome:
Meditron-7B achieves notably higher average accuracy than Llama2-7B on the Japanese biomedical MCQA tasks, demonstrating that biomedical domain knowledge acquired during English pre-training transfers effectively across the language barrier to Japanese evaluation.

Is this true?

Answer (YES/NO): NO